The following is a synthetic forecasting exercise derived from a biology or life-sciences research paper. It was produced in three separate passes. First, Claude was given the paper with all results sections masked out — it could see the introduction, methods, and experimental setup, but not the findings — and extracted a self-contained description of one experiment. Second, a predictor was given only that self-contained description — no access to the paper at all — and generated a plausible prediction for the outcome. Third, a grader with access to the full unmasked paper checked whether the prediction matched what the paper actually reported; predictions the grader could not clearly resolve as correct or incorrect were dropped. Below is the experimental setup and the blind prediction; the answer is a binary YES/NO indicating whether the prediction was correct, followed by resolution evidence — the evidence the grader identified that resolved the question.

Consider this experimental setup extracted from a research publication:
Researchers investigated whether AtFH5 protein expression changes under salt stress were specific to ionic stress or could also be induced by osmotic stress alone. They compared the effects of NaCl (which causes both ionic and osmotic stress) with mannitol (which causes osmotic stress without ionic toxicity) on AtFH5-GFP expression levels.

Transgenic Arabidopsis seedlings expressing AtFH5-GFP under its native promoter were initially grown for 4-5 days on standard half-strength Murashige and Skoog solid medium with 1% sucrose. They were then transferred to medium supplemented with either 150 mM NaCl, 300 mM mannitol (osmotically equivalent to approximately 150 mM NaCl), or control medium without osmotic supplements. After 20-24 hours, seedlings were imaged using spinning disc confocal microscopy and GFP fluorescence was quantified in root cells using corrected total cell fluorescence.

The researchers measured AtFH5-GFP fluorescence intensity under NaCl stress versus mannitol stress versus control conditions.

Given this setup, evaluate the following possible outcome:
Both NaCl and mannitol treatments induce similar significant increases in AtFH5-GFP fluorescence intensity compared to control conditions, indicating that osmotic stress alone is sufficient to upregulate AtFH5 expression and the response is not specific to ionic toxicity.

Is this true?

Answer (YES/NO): NO